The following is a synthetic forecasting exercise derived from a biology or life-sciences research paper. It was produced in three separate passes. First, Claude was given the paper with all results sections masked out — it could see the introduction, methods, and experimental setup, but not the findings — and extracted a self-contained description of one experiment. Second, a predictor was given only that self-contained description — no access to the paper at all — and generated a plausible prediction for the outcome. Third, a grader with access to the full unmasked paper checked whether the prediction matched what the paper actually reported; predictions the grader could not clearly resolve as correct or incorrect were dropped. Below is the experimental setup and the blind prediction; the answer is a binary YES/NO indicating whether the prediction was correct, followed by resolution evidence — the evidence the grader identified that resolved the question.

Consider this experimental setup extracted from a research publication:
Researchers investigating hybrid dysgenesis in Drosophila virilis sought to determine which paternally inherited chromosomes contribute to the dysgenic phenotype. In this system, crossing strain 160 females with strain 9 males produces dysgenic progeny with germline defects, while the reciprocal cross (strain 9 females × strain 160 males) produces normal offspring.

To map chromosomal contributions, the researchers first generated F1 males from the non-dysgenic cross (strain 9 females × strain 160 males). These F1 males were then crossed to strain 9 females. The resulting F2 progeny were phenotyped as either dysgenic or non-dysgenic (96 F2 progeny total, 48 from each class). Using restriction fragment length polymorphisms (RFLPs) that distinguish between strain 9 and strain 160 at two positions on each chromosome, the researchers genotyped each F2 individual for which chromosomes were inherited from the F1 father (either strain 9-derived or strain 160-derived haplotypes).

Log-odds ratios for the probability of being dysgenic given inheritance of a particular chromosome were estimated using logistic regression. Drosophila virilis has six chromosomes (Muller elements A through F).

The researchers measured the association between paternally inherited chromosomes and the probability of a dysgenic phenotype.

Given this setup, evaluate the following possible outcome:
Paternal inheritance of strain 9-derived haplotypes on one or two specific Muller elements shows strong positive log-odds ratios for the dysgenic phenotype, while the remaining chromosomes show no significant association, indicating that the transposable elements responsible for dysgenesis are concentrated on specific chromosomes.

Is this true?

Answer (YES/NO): NO